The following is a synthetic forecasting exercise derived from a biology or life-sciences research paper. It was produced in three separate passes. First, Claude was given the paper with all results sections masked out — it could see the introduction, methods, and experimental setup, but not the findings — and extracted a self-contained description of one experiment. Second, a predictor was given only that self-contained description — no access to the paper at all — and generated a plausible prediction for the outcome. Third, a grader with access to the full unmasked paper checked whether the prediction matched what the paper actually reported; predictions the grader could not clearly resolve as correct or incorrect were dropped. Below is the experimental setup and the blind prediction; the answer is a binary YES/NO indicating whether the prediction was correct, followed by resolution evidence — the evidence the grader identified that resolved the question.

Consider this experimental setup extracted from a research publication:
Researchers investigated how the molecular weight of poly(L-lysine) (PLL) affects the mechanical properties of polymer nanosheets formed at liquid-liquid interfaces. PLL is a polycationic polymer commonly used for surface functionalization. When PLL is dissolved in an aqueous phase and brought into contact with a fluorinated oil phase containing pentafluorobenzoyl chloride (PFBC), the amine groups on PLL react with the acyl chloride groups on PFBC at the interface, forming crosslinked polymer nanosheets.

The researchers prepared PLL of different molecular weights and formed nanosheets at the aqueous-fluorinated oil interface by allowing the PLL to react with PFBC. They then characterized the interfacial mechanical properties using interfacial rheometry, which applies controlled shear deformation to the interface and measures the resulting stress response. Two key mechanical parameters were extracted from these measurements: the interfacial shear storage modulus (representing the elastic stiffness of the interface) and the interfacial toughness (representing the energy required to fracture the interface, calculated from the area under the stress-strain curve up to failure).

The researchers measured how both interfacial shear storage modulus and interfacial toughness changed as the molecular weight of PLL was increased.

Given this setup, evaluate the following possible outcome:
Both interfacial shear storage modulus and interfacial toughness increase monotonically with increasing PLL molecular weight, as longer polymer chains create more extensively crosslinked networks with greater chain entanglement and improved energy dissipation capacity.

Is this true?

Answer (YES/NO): NO